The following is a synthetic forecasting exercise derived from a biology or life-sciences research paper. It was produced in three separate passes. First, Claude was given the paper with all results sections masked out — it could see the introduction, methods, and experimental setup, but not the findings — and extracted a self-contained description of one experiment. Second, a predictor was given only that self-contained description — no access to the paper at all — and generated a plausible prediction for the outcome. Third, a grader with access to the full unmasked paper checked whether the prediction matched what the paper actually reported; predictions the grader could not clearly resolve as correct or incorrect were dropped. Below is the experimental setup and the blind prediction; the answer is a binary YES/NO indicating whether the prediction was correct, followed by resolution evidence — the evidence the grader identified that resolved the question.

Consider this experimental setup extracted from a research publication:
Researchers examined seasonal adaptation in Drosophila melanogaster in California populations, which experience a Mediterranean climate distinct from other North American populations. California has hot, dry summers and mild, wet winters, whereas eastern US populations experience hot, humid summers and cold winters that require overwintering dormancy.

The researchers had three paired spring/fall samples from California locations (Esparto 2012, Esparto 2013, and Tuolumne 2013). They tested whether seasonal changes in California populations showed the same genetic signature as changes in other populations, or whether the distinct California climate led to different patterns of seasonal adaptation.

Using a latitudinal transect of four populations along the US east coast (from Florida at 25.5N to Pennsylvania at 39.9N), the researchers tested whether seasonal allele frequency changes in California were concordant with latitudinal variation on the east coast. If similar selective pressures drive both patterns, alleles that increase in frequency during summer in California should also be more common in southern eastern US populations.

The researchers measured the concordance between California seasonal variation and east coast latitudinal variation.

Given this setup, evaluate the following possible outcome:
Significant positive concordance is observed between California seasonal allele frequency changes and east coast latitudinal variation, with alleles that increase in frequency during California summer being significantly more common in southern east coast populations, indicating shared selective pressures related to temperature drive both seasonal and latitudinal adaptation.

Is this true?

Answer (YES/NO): YES